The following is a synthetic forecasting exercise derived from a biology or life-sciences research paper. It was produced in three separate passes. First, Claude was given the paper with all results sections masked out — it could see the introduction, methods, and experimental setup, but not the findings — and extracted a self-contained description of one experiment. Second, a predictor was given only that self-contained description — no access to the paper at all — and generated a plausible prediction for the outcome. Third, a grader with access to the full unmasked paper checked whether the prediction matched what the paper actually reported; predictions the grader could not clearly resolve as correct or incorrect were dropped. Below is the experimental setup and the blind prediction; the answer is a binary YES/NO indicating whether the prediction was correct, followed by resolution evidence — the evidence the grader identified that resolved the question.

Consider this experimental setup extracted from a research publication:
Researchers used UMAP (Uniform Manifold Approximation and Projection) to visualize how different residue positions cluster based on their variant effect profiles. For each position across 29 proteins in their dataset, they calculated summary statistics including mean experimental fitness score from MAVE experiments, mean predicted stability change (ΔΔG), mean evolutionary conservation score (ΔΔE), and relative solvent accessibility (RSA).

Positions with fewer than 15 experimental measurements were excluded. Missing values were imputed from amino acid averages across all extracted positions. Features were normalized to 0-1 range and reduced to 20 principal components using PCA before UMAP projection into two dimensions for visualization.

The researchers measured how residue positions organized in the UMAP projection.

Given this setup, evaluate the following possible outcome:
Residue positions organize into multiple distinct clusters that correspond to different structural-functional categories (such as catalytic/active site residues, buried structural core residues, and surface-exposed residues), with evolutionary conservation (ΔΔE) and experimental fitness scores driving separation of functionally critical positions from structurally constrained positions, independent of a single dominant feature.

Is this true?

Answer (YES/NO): NO